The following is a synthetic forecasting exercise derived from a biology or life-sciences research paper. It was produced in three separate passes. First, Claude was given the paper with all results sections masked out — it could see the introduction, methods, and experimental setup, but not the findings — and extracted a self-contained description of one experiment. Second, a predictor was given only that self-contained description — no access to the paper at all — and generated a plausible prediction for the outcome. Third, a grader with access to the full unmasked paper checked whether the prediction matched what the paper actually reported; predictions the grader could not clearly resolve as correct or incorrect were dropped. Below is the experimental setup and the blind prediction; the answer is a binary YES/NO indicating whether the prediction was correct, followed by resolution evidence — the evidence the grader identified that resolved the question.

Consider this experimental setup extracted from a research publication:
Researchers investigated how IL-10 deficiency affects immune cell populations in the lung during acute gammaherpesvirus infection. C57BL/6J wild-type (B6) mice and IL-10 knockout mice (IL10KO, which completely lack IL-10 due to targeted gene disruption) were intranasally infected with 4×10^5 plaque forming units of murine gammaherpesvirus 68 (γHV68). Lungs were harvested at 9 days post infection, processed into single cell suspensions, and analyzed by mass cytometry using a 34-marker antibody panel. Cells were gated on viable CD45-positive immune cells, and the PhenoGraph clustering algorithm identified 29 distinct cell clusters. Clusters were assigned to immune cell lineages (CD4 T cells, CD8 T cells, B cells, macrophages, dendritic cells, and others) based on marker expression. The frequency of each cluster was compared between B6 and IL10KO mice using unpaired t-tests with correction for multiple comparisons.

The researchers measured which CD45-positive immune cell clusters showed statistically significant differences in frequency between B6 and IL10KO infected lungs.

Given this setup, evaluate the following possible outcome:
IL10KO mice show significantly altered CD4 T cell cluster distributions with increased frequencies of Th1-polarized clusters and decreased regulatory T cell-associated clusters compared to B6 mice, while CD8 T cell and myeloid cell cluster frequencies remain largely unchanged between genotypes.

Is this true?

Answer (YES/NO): NO